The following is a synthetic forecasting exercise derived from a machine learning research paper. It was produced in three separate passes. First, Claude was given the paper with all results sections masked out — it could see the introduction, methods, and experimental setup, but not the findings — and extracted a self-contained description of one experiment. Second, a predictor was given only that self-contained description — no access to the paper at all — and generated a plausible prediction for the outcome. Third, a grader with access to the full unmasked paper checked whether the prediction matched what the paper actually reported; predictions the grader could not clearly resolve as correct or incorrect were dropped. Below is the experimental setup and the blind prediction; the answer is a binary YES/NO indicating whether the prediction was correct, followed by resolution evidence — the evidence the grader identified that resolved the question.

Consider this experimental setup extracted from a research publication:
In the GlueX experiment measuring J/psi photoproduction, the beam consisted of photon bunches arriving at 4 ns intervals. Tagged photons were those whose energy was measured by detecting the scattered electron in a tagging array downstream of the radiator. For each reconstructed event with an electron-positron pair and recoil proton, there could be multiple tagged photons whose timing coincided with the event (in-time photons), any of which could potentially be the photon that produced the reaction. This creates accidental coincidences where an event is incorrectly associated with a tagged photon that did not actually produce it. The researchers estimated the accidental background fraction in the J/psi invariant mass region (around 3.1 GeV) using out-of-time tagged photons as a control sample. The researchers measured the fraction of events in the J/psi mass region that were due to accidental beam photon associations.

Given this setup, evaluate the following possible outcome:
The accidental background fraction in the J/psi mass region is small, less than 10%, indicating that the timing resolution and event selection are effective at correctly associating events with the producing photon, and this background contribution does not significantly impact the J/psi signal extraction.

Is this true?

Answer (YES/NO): YES